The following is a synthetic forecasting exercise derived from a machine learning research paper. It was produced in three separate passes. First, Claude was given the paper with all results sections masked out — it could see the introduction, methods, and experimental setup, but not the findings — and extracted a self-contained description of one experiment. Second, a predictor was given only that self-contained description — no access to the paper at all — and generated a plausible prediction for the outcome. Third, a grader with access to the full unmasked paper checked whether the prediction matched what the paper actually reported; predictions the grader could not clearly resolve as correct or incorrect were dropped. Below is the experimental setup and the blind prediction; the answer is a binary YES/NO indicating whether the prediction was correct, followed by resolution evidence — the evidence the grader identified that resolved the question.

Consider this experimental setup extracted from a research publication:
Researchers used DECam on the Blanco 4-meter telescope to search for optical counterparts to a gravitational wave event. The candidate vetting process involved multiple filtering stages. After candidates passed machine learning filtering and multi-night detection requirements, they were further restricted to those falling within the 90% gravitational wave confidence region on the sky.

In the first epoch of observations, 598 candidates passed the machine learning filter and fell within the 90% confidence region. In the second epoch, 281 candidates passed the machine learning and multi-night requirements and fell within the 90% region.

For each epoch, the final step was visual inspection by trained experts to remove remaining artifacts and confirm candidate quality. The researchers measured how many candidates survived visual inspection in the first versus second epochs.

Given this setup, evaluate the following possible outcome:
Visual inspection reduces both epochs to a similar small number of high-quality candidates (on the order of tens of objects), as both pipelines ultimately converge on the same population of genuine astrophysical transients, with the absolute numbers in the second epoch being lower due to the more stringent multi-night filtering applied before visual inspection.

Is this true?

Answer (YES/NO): NO